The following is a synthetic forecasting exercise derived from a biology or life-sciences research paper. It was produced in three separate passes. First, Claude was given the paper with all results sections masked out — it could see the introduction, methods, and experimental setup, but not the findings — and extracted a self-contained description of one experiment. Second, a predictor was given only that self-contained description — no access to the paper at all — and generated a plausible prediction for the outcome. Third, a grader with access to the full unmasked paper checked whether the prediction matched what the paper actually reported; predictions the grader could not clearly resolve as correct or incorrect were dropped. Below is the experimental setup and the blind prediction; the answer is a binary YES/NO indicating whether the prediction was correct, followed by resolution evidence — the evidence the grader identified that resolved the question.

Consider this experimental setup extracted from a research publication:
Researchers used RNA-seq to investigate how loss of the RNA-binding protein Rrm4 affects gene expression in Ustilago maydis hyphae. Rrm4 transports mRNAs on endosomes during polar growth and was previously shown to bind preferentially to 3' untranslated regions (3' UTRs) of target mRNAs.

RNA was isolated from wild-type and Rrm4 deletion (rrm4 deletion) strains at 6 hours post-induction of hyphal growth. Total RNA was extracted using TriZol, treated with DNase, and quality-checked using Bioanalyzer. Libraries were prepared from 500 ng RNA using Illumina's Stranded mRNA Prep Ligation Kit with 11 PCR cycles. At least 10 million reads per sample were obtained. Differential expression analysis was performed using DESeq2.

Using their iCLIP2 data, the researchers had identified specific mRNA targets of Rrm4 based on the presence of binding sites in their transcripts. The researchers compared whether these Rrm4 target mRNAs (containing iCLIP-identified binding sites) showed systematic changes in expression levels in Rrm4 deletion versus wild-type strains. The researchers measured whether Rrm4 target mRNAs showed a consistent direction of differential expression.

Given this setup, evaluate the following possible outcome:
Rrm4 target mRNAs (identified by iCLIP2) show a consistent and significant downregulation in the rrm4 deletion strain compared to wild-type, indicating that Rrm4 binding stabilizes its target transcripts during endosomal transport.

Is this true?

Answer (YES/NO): NO